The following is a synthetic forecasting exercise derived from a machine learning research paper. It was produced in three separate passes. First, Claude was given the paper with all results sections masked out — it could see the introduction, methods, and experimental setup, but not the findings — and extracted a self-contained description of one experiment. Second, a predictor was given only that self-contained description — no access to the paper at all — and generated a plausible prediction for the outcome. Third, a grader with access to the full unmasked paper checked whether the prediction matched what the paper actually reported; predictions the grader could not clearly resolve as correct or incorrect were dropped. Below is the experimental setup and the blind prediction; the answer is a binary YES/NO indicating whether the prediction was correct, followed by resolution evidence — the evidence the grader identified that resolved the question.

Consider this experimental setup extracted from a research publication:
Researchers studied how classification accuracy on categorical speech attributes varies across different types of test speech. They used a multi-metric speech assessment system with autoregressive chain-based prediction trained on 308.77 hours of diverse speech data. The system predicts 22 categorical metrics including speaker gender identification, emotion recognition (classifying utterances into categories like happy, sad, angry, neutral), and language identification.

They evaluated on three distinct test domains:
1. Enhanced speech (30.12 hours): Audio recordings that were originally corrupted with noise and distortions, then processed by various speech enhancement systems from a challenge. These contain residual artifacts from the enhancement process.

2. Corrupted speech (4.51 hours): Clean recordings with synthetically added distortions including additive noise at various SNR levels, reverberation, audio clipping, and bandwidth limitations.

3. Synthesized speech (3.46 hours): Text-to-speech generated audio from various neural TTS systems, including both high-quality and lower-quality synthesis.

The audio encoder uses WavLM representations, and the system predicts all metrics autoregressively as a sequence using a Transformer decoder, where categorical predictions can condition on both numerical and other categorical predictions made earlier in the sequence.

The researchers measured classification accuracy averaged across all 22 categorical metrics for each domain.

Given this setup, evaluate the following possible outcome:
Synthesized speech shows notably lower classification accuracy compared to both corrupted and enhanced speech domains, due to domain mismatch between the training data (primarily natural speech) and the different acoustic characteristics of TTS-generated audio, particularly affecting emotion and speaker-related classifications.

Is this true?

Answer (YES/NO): NO